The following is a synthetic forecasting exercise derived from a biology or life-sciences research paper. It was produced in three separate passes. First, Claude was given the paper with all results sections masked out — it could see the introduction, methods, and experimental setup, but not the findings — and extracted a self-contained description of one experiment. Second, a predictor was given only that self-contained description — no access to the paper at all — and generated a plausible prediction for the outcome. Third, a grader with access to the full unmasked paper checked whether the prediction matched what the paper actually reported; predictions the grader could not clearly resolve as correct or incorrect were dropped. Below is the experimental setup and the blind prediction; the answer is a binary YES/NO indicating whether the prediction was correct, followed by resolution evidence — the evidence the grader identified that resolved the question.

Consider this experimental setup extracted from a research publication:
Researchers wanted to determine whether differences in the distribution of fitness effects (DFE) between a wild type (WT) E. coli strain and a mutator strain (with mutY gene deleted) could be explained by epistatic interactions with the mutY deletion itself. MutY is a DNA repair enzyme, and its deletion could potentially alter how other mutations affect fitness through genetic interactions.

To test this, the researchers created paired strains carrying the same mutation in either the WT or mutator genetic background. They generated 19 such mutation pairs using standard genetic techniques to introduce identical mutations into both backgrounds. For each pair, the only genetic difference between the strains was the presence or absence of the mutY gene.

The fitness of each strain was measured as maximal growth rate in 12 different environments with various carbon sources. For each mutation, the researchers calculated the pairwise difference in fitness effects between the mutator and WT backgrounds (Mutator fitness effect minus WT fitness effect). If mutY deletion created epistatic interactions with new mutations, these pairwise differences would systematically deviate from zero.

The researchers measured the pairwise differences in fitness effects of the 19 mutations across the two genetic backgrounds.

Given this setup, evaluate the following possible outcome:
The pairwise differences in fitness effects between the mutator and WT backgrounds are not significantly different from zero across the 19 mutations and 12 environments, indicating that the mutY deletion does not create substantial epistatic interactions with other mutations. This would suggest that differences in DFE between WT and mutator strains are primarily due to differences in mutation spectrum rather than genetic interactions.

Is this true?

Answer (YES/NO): YES